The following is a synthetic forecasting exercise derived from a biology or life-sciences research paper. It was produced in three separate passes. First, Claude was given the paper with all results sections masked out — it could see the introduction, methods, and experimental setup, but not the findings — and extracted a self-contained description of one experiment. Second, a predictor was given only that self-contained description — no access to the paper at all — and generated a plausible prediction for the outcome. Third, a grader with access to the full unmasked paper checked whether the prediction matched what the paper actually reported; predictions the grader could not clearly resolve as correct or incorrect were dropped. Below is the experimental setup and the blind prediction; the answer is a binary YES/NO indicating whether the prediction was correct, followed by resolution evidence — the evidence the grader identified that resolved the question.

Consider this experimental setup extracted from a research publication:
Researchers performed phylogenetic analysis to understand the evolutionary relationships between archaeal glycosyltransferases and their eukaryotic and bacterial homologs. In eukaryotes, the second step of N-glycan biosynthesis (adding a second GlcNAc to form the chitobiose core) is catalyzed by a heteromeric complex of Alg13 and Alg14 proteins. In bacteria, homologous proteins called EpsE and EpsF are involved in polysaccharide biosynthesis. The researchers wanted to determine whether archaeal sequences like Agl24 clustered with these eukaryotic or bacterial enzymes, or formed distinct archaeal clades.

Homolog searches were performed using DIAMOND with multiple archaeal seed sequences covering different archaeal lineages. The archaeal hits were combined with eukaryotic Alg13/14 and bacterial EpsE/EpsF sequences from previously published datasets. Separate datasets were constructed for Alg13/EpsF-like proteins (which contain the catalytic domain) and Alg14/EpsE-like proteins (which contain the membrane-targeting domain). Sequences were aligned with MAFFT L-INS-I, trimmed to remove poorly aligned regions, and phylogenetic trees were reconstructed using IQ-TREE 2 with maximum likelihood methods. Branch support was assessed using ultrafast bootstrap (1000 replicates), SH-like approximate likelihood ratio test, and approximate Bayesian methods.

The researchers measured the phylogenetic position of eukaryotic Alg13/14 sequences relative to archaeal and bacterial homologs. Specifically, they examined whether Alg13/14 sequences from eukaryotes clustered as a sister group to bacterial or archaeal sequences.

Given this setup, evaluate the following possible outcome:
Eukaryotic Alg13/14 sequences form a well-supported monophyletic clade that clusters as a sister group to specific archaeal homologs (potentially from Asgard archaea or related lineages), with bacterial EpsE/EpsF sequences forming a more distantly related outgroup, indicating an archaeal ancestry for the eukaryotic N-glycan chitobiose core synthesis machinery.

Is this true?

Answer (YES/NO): NO